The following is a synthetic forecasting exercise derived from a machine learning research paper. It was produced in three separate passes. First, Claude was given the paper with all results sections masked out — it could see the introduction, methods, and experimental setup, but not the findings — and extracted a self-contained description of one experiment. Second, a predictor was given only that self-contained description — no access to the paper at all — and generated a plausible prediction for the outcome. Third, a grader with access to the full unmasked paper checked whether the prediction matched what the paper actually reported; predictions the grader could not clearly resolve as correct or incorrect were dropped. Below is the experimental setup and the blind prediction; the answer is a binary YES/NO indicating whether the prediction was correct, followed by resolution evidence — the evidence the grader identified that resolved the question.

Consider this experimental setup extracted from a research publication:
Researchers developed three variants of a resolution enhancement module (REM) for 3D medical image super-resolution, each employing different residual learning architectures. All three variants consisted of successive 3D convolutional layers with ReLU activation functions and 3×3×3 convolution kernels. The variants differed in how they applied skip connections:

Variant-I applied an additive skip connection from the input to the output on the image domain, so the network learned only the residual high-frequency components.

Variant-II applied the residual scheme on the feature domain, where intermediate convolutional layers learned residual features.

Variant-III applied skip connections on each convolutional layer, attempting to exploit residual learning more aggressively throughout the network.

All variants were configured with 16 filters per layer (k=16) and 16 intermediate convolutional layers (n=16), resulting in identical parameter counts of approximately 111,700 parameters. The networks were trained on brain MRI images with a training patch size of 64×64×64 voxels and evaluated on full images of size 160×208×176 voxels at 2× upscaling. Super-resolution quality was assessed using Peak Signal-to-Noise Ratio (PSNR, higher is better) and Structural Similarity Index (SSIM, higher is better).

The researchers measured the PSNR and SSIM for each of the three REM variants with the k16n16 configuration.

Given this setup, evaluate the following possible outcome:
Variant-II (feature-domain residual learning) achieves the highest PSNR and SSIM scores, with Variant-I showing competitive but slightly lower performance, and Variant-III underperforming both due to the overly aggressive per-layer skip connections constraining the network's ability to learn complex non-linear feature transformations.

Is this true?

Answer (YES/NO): NO